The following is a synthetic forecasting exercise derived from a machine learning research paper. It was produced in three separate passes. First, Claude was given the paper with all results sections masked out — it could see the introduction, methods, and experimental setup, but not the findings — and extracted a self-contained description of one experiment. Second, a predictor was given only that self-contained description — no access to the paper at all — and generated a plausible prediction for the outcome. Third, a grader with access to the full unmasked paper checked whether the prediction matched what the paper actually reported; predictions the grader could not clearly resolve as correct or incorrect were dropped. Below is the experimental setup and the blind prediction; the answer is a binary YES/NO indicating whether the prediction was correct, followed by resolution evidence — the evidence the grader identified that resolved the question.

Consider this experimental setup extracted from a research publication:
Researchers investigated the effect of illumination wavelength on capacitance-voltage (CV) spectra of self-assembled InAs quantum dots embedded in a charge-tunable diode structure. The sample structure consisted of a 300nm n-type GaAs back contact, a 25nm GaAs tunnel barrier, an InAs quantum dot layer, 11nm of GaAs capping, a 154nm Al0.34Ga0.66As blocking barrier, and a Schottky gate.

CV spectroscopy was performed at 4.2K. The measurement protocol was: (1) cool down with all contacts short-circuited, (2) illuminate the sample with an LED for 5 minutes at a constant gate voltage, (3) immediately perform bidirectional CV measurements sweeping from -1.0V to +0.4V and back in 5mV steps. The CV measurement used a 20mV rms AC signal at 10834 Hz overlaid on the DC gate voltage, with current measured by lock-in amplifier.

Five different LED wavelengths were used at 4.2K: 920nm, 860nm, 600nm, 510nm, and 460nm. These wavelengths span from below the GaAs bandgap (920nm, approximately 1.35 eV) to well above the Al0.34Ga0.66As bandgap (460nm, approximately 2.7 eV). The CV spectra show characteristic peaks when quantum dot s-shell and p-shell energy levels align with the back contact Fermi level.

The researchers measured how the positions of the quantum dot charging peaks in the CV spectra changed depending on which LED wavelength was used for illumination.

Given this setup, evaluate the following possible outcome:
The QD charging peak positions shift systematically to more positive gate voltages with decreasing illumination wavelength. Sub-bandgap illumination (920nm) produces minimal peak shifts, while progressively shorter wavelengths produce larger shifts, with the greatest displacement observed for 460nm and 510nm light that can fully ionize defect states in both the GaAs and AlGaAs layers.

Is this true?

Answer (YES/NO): NO